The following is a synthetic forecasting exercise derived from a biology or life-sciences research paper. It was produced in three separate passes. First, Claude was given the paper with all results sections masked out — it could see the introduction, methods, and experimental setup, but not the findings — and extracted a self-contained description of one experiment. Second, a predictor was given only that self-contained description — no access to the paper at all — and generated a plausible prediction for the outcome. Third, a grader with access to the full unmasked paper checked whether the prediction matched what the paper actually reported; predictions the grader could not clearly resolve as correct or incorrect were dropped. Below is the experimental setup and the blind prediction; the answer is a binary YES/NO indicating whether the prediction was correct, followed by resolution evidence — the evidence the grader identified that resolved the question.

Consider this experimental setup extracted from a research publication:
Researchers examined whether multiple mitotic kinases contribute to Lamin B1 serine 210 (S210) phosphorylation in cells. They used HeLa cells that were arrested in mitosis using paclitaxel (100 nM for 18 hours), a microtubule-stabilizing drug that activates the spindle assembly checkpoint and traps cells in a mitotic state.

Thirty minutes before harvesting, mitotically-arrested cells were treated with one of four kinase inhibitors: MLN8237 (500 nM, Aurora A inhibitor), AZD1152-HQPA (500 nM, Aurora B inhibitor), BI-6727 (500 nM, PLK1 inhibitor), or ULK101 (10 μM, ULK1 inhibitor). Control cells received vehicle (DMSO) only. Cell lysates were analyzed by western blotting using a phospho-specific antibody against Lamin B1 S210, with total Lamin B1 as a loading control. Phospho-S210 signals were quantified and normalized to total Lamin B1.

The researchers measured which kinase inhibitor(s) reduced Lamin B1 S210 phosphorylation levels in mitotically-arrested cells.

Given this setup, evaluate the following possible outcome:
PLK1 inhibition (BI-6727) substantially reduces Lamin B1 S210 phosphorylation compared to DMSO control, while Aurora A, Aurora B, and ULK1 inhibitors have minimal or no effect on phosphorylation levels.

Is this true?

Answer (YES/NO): NO